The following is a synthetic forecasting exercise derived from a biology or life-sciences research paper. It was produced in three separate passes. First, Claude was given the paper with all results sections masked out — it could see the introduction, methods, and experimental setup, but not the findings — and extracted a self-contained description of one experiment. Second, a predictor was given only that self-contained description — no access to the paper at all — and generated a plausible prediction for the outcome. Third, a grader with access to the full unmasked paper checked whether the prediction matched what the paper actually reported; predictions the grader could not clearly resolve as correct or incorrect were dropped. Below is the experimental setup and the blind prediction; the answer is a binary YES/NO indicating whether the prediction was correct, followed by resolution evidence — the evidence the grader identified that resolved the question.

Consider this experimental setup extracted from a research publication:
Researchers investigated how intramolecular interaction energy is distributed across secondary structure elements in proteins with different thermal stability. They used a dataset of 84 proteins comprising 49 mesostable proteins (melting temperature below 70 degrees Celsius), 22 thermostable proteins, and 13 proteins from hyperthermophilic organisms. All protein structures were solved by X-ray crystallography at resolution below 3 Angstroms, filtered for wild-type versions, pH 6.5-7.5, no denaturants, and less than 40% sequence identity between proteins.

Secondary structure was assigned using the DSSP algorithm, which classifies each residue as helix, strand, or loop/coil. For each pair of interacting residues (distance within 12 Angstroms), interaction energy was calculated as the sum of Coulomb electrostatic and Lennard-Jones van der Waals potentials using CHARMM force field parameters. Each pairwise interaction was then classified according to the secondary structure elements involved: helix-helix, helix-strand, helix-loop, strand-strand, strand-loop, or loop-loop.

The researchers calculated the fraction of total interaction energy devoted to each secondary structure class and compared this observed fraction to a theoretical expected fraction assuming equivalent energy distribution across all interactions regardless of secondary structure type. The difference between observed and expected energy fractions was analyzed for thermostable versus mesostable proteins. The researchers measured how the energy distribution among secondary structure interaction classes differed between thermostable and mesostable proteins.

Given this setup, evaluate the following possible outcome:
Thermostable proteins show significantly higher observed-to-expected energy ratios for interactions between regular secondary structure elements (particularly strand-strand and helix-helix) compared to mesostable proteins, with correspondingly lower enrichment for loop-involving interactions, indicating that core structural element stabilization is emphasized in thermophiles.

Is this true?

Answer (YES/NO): NO